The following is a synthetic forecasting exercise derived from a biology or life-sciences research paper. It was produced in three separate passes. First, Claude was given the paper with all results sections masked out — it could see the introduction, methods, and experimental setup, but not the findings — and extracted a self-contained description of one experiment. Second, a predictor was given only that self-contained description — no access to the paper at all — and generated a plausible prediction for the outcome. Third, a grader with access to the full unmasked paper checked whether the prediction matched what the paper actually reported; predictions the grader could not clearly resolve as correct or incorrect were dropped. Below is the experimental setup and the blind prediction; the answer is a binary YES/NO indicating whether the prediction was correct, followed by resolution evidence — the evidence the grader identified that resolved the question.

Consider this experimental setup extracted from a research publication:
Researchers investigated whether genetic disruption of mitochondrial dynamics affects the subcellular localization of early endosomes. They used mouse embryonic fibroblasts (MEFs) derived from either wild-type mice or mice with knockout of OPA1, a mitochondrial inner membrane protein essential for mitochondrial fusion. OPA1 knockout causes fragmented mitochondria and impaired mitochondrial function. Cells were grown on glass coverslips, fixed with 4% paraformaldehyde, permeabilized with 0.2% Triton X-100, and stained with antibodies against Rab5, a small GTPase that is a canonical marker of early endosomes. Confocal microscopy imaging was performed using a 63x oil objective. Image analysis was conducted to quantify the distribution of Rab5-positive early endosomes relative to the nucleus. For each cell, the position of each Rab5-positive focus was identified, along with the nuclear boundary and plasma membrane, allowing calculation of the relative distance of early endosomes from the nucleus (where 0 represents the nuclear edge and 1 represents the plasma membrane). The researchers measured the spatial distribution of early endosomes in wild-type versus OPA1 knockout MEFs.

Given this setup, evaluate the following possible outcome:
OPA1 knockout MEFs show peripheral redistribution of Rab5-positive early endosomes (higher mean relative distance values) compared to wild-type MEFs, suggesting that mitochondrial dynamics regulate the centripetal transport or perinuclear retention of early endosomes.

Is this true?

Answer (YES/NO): NO